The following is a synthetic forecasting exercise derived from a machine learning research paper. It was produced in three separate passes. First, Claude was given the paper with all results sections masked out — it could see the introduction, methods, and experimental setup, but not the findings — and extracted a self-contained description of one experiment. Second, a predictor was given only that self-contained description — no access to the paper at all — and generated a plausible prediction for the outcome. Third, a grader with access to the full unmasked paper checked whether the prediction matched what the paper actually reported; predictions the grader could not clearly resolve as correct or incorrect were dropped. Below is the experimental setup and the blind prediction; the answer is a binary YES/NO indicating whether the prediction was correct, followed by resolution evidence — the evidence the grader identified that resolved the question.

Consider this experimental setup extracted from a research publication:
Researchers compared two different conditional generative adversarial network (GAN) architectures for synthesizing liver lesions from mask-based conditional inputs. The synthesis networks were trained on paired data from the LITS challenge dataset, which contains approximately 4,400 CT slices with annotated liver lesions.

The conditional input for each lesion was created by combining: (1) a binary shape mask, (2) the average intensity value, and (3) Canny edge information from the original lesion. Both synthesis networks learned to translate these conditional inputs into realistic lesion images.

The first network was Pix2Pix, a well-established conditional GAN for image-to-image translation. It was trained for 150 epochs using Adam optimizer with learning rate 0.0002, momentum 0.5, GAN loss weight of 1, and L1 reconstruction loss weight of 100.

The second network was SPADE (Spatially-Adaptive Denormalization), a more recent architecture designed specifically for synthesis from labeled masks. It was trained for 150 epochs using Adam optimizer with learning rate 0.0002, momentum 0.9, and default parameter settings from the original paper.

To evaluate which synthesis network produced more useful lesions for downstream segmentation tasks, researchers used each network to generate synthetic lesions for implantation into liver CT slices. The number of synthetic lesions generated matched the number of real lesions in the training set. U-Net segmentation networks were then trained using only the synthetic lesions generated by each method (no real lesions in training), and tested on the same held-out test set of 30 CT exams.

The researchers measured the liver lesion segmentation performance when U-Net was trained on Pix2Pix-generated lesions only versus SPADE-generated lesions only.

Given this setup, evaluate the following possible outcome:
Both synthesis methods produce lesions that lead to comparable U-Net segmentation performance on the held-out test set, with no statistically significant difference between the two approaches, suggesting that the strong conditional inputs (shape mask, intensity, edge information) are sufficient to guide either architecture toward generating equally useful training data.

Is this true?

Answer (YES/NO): YES